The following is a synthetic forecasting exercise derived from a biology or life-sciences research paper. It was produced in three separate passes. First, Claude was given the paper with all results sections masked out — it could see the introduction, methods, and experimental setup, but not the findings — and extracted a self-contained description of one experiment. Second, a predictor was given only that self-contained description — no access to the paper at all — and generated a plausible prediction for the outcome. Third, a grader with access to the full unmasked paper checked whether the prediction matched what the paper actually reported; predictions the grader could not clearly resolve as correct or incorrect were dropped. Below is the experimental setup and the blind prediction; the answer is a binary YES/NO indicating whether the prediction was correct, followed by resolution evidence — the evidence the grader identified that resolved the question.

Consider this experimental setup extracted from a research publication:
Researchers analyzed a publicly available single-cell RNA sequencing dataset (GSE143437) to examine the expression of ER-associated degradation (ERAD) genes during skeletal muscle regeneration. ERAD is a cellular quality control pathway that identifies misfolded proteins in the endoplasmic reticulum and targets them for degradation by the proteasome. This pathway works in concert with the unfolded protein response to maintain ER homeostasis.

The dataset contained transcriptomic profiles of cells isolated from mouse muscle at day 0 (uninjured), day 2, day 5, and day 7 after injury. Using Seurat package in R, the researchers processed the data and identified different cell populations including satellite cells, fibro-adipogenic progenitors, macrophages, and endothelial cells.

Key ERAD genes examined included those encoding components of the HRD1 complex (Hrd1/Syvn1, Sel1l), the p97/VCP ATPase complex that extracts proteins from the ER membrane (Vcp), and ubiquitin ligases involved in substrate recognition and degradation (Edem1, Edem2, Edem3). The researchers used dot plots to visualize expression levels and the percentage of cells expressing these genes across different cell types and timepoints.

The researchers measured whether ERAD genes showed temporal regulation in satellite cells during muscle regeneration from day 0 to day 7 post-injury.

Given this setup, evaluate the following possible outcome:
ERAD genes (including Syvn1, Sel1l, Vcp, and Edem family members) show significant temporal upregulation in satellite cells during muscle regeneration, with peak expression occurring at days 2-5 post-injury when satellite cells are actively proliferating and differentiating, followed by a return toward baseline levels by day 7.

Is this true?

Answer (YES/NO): NO